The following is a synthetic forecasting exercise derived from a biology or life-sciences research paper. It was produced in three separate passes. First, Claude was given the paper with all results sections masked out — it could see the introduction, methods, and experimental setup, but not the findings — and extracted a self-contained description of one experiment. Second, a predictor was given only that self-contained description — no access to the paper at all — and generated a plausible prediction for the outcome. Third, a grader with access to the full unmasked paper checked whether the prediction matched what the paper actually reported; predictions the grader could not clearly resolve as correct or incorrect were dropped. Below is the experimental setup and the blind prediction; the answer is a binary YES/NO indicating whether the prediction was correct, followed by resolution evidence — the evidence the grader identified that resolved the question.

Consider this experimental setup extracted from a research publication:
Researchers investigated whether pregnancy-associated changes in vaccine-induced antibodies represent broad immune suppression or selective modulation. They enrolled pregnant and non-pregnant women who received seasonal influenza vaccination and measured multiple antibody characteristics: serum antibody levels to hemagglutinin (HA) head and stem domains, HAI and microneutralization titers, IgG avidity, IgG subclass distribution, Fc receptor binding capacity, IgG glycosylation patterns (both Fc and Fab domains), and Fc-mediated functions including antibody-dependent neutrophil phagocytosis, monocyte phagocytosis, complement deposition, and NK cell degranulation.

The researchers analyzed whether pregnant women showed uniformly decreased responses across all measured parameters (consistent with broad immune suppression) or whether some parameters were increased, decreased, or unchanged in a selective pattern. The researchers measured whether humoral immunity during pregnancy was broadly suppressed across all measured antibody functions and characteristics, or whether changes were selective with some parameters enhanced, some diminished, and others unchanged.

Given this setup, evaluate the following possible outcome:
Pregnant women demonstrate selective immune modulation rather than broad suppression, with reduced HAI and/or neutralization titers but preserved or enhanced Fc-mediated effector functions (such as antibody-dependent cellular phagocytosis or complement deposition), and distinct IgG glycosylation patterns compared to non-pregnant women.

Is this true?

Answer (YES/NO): NO